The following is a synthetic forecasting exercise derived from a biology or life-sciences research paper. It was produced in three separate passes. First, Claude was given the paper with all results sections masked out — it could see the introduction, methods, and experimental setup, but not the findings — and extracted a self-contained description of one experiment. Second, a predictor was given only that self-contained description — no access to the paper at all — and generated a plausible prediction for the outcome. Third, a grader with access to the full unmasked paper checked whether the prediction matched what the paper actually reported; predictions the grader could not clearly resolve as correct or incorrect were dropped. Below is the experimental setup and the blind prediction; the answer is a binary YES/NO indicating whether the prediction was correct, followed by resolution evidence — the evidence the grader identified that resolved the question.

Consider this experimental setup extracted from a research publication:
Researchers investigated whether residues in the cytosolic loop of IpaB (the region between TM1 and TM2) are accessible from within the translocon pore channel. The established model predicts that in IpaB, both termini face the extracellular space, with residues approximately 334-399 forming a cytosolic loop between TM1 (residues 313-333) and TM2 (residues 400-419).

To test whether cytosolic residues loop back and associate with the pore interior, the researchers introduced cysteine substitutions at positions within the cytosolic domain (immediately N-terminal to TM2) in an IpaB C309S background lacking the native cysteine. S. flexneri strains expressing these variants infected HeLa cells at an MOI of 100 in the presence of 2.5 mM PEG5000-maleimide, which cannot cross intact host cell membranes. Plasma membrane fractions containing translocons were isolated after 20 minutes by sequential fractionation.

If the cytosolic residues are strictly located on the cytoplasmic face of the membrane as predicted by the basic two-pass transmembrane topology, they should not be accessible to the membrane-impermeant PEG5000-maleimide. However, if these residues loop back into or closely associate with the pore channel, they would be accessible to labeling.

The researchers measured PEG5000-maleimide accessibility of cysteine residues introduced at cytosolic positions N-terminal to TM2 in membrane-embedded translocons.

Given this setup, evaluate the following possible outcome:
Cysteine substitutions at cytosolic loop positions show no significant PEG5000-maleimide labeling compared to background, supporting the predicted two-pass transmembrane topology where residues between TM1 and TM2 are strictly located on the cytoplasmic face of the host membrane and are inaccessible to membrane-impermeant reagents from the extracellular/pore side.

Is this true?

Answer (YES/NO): NO